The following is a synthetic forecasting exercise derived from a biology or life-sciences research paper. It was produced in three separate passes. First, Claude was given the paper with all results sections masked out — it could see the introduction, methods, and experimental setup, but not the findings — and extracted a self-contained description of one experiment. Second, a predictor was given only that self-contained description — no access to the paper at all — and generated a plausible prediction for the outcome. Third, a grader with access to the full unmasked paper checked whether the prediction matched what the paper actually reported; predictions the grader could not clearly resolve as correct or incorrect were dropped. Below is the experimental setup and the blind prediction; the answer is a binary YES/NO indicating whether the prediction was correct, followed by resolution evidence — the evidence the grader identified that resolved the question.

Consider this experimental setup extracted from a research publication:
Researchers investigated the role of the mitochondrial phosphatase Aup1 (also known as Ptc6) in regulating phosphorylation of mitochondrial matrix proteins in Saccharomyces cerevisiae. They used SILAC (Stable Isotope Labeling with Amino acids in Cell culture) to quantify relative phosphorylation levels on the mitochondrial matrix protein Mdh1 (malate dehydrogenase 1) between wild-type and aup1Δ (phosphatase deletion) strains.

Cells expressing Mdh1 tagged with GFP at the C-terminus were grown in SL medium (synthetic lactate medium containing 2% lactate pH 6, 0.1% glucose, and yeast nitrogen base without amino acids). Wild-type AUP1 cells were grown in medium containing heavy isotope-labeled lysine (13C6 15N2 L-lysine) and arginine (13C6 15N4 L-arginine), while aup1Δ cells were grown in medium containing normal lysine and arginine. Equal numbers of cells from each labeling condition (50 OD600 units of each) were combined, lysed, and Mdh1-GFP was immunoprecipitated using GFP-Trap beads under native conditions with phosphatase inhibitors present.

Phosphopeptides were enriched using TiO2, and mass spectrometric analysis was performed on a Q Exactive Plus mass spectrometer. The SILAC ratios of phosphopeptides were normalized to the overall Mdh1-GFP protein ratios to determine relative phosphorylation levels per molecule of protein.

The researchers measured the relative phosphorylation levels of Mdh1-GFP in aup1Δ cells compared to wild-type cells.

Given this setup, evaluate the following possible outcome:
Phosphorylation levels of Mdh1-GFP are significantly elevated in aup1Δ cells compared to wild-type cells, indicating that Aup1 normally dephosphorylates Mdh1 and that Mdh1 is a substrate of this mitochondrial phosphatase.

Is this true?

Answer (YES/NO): NO